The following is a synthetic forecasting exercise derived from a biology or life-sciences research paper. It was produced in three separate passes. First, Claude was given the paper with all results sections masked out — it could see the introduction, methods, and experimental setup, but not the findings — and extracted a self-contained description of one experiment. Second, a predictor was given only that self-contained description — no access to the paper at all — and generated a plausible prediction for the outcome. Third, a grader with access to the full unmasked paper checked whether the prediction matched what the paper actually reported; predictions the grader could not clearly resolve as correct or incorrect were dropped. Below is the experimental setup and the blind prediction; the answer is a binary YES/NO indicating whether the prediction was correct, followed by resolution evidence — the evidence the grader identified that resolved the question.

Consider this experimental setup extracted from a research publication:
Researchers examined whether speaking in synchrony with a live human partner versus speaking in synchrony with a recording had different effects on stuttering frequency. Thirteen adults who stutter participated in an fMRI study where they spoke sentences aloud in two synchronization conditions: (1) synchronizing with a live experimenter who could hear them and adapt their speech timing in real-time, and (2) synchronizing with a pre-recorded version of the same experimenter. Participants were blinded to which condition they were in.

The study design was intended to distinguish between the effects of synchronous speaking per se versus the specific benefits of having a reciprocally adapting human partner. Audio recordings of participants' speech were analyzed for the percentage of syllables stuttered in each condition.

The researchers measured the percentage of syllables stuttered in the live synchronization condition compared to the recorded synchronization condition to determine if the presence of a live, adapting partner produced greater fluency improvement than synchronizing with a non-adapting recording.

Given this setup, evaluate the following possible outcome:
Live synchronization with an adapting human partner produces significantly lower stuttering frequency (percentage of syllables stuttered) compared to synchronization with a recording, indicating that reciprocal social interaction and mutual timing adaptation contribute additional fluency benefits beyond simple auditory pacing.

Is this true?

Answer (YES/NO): NO